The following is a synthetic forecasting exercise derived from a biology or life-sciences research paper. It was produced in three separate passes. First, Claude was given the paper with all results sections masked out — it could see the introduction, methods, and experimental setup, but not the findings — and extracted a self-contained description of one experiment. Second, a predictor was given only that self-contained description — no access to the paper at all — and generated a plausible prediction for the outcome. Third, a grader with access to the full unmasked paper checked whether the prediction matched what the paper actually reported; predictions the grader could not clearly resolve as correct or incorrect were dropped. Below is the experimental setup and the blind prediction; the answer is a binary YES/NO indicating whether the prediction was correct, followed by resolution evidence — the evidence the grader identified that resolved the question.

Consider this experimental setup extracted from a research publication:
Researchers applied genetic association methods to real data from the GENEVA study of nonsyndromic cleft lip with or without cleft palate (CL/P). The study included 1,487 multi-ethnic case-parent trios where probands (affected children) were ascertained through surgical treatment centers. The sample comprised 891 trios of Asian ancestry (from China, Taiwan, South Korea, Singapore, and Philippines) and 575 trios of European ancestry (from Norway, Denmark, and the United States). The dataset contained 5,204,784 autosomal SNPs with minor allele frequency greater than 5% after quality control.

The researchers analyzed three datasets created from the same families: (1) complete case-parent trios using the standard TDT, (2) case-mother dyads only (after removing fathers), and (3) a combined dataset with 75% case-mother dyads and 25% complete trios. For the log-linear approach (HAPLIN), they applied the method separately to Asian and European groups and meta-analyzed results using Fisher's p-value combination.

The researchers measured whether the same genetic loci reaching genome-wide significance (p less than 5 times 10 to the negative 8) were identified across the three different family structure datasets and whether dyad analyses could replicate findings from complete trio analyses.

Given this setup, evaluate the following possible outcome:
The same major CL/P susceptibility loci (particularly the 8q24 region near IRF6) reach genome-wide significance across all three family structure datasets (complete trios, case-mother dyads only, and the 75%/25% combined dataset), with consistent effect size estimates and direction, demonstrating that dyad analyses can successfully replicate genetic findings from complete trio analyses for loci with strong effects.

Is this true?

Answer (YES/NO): NO